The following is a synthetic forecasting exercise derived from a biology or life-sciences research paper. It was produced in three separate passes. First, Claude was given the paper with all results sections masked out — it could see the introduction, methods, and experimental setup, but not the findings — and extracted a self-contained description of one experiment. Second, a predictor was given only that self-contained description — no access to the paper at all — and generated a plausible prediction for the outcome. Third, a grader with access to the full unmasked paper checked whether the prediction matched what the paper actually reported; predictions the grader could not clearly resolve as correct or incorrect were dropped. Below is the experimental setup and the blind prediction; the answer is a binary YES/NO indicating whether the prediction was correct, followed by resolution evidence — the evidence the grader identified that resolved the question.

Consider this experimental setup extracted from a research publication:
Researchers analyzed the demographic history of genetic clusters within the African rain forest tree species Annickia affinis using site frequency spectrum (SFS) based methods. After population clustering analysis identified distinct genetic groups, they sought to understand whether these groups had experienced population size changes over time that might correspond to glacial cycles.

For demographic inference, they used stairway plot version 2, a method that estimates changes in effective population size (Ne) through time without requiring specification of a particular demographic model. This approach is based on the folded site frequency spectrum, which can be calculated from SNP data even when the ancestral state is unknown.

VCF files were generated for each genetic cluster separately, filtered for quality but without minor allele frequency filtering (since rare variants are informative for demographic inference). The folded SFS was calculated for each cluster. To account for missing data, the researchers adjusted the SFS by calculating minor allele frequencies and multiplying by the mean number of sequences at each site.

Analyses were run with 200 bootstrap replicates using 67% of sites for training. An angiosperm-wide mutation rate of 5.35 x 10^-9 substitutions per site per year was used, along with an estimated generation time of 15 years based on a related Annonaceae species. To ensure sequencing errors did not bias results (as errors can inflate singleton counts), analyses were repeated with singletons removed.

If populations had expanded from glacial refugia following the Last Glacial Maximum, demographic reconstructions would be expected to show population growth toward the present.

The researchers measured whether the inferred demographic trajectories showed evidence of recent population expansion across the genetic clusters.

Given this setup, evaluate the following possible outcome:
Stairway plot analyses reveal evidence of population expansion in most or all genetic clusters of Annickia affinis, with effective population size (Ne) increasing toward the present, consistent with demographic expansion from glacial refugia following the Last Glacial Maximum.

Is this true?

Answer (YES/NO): YES